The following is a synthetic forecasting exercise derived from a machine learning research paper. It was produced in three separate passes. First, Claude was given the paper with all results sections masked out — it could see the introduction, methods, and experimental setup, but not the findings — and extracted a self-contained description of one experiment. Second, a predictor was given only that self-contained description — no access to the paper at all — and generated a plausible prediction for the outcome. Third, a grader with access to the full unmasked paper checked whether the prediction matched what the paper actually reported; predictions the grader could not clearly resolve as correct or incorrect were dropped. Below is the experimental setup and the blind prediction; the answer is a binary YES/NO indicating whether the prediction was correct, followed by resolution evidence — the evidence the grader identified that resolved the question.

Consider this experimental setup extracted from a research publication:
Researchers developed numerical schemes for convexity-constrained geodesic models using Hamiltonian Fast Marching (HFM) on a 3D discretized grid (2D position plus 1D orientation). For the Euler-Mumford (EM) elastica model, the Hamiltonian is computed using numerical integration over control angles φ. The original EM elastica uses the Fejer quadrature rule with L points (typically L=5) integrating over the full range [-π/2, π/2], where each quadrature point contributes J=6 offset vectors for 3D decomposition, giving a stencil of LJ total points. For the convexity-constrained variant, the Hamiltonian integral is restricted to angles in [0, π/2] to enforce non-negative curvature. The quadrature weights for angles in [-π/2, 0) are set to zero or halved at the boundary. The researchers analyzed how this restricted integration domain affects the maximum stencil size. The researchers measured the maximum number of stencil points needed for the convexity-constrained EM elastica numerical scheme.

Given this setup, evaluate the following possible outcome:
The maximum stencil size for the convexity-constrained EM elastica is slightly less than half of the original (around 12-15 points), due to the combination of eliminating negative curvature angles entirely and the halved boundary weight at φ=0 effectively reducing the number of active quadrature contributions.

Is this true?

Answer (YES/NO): NO